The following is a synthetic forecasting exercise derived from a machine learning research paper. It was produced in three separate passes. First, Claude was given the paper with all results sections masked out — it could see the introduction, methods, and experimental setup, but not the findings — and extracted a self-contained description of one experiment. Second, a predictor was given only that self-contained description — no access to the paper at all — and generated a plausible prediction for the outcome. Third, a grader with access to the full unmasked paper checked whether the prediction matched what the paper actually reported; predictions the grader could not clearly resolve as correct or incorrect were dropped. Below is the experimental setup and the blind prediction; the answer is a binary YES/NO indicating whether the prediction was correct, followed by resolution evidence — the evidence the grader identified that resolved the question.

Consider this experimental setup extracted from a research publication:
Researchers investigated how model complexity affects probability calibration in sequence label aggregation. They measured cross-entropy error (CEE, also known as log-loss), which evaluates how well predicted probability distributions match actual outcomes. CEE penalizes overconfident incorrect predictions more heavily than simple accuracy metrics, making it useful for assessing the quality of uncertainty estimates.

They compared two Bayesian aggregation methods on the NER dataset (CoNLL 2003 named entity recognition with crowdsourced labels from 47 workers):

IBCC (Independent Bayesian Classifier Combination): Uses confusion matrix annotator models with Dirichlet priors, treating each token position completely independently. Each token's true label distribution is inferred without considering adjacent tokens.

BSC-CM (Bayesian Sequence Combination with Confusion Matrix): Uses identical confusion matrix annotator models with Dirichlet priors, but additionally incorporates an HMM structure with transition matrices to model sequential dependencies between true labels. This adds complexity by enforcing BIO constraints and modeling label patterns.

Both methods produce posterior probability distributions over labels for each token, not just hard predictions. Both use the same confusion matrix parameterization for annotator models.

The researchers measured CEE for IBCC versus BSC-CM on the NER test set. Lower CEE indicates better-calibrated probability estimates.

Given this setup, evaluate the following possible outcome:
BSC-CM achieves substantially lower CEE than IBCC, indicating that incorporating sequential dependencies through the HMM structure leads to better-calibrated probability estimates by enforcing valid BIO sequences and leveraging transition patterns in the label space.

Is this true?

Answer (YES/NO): NO